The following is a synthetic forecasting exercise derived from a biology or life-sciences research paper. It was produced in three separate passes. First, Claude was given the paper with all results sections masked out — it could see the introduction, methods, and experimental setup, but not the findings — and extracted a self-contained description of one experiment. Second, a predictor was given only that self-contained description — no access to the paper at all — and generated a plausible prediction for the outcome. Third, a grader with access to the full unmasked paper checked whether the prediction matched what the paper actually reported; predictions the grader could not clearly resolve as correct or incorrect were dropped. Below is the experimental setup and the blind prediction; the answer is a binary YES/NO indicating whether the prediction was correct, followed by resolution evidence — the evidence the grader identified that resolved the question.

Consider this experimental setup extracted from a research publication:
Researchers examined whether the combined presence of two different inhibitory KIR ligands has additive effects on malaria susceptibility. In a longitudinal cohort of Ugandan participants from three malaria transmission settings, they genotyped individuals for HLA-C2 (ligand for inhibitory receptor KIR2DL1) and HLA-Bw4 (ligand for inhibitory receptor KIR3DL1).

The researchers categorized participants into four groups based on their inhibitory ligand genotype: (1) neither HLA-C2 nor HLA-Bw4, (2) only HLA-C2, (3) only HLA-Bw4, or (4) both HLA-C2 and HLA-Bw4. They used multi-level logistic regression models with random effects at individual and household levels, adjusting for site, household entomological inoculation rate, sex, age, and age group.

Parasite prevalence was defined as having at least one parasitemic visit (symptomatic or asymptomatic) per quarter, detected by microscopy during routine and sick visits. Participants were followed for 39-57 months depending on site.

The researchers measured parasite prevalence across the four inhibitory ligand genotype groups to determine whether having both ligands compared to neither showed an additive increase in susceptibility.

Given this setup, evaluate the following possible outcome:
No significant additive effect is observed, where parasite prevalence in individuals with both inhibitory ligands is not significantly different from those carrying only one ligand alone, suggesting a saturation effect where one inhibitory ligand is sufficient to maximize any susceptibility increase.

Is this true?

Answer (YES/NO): NO